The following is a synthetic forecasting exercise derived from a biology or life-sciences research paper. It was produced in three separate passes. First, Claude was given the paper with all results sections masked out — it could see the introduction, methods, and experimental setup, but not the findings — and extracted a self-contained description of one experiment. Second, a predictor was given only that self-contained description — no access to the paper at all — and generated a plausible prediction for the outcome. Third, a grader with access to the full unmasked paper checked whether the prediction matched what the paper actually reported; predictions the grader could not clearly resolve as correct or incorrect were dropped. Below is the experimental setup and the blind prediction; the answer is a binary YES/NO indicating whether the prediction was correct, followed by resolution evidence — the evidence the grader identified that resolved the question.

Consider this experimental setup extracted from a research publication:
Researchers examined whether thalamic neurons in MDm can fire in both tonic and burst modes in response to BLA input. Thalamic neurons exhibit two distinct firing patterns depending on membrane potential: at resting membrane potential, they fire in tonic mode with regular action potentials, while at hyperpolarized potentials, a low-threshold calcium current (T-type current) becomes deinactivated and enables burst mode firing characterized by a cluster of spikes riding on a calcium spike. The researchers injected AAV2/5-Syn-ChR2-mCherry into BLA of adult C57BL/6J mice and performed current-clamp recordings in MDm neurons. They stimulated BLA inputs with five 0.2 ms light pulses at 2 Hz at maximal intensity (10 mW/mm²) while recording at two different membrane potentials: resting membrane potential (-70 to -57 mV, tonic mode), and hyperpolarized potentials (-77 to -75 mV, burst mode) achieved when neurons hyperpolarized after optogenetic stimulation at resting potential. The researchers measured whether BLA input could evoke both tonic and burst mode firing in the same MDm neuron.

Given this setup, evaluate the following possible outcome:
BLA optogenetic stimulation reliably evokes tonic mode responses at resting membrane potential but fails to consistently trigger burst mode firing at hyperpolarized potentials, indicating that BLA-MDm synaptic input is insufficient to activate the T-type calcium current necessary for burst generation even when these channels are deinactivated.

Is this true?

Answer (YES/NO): NO